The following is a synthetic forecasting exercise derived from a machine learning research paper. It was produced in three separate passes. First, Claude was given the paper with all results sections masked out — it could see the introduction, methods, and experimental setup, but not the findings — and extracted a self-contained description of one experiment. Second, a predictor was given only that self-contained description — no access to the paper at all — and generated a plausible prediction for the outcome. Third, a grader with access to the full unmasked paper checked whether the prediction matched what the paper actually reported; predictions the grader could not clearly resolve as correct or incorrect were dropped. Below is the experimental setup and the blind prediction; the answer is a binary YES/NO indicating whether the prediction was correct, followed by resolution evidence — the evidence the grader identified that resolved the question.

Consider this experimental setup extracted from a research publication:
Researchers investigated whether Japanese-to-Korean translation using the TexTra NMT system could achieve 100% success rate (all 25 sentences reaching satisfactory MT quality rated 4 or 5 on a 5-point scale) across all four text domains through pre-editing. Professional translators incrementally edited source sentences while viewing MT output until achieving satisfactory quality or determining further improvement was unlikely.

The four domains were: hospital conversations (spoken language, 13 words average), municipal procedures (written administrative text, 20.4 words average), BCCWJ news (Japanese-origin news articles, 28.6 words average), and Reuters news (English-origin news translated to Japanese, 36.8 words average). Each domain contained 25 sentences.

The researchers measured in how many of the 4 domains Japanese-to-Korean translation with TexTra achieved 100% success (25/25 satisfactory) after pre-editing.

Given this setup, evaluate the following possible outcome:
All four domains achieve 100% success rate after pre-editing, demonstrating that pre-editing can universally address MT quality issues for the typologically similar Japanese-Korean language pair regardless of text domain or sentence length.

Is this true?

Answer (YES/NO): NO